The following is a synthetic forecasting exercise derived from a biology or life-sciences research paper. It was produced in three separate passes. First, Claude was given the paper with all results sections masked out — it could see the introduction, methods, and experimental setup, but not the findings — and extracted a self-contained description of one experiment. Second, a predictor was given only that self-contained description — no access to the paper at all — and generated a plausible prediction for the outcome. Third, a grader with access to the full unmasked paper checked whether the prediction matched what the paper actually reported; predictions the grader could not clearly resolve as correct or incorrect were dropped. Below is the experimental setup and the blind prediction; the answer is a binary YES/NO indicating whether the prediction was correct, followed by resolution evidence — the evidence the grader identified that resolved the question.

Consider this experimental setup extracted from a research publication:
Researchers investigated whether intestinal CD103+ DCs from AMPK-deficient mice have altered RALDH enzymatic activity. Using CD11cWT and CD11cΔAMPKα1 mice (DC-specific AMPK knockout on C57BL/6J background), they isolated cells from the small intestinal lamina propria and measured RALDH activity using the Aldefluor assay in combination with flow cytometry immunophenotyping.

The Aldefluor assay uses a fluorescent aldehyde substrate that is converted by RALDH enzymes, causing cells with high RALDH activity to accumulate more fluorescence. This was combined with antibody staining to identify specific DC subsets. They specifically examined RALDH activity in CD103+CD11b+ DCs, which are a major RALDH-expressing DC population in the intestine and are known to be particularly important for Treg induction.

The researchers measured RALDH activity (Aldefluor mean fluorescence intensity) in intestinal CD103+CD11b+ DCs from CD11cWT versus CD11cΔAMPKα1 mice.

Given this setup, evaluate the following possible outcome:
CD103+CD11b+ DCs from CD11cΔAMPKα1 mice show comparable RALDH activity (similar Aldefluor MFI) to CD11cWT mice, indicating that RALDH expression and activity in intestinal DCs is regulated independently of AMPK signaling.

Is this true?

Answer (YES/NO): NO